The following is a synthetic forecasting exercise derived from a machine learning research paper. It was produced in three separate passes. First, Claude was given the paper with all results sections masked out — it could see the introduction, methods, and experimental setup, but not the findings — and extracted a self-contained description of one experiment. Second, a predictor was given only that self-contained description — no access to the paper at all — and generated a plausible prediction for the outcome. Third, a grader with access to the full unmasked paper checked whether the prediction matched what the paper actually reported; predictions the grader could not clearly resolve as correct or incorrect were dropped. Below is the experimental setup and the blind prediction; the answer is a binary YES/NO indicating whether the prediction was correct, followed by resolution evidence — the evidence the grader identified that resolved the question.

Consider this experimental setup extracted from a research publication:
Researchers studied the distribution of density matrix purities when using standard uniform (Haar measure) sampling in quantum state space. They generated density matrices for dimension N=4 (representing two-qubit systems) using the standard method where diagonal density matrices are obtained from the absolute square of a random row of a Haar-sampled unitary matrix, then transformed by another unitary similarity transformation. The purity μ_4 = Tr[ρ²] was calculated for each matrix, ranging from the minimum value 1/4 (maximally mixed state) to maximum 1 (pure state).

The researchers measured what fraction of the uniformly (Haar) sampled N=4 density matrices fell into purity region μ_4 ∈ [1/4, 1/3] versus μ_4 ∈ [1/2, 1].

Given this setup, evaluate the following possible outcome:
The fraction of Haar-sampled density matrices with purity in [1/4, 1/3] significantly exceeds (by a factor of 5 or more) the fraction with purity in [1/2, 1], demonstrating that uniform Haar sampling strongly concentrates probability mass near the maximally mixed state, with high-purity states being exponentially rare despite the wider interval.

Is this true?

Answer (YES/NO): NO